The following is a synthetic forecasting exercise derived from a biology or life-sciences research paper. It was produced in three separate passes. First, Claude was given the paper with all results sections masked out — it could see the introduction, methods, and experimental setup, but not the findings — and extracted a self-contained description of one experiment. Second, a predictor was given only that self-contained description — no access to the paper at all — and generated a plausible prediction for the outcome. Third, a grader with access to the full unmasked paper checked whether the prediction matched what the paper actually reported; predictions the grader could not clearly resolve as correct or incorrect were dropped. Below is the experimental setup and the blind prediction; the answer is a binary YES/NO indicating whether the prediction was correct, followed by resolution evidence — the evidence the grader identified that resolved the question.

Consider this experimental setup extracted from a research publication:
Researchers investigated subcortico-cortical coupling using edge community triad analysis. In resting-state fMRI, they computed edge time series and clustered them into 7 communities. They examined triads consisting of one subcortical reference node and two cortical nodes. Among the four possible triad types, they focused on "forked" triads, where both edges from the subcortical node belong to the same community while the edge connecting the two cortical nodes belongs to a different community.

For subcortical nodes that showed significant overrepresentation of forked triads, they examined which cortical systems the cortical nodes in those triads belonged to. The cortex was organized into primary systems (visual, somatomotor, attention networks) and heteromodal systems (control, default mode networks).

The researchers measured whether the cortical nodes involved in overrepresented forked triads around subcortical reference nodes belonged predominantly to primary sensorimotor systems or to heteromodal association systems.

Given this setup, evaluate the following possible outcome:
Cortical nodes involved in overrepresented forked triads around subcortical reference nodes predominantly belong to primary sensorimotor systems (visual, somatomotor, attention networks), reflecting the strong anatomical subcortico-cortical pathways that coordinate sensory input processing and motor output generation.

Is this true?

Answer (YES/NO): NO